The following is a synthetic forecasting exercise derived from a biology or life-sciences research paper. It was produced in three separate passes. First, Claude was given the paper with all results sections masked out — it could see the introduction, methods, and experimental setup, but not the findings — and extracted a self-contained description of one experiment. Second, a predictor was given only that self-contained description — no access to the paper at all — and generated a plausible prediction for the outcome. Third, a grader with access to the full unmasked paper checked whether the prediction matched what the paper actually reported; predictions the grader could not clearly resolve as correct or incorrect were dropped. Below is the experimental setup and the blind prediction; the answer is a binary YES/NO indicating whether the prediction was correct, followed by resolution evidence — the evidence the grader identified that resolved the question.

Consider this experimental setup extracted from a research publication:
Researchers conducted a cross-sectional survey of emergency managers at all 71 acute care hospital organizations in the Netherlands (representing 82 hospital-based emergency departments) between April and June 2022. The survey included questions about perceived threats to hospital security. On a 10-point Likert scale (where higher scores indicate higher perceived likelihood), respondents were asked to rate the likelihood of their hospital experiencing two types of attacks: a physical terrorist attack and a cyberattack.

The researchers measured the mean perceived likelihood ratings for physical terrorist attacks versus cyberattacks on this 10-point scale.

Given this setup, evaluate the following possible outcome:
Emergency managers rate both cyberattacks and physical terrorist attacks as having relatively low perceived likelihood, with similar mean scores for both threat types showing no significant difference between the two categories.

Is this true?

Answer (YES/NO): NO